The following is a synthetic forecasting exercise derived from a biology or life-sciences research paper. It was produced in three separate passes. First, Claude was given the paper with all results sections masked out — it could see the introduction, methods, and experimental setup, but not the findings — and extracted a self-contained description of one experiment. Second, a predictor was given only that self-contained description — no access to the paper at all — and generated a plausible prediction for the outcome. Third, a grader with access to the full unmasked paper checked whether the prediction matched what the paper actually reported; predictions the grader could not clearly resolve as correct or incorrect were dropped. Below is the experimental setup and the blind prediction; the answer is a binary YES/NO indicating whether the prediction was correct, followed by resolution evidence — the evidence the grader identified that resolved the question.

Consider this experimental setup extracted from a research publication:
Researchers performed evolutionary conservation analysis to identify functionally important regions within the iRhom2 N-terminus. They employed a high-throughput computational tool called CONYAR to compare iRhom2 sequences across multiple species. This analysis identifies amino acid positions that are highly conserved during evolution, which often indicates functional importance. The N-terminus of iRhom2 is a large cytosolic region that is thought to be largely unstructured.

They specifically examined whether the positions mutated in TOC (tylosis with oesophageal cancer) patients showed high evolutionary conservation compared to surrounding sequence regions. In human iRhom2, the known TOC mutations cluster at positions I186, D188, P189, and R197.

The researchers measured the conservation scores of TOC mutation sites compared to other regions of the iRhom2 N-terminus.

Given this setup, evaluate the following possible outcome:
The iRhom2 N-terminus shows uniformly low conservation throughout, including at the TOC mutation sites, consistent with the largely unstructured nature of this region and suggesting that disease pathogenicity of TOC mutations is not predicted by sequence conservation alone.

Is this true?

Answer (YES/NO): NO